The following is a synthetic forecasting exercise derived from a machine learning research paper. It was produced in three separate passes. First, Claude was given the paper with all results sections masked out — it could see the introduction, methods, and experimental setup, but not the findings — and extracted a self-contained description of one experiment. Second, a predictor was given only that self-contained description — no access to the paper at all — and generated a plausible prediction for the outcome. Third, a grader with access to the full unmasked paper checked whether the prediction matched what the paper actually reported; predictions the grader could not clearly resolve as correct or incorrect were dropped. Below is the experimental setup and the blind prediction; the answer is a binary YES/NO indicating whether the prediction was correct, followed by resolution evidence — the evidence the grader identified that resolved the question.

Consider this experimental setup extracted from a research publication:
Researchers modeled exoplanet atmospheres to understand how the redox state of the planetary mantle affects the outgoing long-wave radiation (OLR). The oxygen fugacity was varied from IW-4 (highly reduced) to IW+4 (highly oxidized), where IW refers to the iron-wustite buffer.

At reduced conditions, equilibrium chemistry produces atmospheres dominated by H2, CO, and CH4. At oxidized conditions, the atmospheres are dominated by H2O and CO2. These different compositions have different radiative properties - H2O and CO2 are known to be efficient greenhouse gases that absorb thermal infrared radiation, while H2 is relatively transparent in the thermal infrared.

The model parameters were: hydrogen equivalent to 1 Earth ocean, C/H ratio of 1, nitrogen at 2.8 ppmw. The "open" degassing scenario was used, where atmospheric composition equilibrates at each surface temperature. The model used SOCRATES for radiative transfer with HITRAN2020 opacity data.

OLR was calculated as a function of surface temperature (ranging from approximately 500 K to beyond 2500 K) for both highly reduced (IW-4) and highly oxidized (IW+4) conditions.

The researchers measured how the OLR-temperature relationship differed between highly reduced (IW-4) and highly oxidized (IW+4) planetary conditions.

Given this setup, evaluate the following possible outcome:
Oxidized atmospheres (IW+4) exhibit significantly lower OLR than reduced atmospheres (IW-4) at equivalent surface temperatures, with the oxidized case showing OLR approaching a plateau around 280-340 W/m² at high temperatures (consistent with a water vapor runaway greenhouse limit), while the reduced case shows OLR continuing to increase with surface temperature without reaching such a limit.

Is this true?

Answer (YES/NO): NO